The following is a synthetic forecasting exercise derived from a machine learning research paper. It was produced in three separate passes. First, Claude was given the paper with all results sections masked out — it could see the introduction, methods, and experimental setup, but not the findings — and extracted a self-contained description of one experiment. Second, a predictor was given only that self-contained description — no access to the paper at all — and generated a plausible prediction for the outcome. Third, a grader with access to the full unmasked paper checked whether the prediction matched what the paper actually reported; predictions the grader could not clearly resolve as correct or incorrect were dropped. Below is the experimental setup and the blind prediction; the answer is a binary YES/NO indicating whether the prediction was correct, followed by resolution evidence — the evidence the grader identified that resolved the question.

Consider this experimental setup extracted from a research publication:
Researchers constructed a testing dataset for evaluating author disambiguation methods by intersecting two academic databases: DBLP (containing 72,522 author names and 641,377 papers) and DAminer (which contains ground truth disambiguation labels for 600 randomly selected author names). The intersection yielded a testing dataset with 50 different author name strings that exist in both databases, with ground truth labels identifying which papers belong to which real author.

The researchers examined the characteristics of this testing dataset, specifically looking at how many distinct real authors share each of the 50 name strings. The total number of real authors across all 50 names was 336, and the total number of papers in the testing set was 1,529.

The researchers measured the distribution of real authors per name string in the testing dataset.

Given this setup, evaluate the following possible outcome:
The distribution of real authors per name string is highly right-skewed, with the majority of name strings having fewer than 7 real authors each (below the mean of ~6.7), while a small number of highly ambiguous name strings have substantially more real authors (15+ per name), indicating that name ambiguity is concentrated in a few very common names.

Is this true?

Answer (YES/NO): YES